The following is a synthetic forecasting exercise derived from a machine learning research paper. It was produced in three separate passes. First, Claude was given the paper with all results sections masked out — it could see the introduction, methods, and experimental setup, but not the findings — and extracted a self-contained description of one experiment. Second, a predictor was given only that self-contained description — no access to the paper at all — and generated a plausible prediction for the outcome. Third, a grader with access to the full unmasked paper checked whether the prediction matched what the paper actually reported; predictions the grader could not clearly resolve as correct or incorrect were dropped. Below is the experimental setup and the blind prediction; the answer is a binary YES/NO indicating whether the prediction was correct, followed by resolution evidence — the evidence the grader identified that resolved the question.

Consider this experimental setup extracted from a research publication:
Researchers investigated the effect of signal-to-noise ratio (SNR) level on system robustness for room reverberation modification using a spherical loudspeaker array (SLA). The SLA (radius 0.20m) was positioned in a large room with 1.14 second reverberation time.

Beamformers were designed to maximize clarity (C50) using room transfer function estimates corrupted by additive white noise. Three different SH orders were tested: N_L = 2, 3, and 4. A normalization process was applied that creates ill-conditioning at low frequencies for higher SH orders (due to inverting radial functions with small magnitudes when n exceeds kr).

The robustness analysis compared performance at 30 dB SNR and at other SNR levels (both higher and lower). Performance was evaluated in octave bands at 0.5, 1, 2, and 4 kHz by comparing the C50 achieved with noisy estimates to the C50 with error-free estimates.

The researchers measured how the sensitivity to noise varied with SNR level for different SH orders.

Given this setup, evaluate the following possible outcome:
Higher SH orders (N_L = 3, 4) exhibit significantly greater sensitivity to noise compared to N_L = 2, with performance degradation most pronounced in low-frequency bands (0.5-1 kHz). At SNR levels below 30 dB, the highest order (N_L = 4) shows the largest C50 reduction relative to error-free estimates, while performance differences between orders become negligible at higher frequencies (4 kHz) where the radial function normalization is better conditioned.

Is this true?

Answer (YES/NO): NO